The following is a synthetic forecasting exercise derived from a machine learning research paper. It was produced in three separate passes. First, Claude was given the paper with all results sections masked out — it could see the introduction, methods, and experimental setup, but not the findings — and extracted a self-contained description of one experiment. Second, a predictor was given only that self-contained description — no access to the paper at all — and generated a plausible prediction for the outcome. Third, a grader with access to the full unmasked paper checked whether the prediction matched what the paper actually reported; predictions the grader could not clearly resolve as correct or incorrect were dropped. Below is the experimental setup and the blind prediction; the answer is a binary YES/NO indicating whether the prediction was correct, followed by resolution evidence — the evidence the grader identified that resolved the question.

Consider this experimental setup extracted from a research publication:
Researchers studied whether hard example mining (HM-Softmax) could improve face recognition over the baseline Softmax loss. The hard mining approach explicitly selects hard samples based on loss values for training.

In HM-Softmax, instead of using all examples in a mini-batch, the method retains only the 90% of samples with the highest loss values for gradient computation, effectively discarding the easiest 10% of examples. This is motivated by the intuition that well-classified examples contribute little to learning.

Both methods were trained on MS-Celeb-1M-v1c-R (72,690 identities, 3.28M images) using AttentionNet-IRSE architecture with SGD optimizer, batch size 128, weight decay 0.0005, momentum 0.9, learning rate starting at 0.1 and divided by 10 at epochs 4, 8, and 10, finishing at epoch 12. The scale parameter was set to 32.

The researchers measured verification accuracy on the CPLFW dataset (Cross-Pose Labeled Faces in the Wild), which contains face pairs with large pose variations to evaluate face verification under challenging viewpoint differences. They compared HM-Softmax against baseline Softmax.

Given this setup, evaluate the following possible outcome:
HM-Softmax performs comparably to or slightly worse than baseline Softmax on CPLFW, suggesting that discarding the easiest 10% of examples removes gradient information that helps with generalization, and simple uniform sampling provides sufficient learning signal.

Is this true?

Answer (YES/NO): YES